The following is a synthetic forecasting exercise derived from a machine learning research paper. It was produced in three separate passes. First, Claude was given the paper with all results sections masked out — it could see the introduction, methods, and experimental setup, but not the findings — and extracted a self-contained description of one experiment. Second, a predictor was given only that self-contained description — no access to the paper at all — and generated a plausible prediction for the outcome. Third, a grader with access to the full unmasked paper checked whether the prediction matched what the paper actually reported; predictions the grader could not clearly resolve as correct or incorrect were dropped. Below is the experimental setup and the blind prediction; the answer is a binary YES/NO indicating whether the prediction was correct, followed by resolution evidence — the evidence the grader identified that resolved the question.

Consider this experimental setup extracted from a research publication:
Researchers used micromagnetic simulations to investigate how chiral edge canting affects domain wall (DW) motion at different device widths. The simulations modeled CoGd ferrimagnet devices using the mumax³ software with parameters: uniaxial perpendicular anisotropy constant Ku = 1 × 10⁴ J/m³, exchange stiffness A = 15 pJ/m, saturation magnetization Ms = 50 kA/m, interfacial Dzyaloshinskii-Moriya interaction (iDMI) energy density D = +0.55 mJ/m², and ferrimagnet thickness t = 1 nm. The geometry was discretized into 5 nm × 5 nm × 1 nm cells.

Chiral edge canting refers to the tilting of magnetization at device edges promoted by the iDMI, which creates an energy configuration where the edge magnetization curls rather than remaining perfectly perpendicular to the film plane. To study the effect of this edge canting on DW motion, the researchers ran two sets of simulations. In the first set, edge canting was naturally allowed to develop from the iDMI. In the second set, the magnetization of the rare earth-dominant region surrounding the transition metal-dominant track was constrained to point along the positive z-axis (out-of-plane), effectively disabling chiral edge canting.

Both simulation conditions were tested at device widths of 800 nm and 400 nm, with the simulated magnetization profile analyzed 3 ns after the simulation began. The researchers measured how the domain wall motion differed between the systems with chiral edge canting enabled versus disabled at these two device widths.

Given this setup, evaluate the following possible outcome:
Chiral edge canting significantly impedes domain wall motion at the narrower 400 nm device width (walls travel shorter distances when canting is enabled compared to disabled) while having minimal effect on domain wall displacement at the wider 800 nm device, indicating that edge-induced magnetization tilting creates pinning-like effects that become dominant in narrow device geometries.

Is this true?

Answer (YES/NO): NO